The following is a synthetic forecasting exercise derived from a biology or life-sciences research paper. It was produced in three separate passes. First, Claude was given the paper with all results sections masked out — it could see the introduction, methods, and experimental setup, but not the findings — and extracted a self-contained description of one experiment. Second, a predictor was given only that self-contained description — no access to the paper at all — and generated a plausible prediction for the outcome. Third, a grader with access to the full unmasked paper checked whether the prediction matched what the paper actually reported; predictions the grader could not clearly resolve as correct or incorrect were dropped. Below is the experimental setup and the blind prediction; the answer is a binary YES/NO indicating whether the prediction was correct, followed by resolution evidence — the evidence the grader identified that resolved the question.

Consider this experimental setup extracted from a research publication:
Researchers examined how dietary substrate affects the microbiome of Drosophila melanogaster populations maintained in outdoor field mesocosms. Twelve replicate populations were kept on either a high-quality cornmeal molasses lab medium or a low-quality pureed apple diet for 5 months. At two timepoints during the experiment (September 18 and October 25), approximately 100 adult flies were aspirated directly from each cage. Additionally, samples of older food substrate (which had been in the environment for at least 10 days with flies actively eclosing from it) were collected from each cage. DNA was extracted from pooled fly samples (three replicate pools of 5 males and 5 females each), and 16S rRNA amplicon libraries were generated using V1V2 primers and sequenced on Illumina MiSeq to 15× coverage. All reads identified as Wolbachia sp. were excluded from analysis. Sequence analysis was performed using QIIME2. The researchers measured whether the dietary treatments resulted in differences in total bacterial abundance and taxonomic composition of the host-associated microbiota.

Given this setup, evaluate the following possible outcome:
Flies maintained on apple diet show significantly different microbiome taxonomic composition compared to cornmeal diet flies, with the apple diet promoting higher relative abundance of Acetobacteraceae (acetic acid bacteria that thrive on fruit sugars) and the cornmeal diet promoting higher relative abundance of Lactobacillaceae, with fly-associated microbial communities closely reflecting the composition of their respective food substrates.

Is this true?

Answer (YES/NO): NO